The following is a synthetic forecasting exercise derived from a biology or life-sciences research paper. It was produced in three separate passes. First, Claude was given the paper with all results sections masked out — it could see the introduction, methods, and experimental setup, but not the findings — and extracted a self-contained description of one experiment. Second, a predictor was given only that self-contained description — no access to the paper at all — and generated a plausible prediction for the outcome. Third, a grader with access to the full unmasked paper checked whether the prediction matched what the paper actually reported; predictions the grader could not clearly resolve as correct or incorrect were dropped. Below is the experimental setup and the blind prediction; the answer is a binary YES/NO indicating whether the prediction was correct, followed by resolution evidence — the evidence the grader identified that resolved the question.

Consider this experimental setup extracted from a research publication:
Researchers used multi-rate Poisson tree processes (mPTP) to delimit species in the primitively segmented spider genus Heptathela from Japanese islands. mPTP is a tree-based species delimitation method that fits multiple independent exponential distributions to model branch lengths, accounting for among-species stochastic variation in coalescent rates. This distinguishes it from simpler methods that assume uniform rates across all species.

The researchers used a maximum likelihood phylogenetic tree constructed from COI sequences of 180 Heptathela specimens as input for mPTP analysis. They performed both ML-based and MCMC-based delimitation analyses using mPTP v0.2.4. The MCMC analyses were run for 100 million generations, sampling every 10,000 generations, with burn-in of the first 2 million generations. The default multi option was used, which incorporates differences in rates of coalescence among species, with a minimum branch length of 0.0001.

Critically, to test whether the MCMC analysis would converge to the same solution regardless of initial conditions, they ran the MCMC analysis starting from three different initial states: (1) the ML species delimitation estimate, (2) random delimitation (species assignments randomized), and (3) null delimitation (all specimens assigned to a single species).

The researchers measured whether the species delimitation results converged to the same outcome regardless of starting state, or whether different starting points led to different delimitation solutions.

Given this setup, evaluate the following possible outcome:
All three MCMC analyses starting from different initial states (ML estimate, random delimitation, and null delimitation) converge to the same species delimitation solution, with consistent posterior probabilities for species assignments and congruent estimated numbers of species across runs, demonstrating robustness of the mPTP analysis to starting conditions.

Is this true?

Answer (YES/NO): NO